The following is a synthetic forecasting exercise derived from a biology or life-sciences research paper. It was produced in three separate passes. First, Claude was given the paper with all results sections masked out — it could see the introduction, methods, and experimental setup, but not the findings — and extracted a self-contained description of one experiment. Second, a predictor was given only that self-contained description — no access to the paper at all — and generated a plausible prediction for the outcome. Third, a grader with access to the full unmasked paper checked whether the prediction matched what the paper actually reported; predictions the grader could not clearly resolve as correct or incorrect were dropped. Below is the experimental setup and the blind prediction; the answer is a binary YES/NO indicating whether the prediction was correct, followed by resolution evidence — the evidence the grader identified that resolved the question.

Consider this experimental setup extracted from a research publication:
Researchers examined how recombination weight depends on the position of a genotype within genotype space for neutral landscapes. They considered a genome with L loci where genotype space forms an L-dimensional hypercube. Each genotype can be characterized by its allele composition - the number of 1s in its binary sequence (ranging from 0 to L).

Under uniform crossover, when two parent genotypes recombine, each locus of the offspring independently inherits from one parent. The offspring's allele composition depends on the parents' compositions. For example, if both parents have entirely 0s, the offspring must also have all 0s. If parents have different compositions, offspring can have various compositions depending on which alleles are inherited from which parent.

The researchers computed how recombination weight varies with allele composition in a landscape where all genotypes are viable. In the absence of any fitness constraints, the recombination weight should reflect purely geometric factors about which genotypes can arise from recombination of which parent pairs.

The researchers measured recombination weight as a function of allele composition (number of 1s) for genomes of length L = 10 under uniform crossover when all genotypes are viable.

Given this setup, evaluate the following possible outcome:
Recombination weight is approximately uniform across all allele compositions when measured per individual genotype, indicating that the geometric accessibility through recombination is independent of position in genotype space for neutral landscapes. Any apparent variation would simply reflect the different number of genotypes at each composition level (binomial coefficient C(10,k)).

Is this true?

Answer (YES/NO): YES